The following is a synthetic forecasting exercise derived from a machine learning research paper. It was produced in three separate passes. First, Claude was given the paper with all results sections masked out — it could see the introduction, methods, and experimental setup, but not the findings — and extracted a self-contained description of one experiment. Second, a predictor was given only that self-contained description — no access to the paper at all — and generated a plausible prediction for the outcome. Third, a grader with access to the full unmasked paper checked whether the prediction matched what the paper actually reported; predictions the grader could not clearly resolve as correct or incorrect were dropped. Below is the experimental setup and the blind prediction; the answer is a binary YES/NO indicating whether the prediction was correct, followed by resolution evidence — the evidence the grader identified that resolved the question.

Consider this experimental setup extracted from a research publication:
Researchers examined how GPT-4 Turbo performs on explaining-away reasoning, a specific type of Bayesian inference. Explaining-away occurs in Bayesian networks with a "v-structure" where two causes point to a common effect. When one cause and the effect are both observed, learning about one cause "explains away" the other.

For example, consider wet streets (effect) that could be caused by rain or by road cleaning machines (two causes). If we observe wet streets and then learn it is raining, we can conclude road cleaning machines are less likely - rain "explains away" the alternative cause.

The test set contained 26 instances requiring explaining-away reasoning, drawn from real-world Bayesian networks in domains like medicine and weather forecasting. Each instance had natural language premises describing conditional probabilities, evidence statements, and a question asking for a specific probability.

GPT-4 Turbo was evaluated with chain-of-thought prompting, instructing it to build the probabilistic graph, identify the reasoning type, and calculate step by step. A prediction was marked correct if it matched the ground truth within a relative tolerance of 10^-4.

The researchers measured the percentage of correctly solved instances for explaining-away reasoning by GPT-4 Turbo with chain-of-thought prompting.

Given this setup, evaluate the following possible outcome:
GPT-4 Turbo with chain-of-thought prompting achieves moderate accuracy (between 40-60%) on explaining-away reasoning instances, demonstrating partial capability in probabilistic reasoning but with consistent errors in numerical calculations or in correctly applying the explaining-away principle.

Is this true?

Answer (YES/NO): NO